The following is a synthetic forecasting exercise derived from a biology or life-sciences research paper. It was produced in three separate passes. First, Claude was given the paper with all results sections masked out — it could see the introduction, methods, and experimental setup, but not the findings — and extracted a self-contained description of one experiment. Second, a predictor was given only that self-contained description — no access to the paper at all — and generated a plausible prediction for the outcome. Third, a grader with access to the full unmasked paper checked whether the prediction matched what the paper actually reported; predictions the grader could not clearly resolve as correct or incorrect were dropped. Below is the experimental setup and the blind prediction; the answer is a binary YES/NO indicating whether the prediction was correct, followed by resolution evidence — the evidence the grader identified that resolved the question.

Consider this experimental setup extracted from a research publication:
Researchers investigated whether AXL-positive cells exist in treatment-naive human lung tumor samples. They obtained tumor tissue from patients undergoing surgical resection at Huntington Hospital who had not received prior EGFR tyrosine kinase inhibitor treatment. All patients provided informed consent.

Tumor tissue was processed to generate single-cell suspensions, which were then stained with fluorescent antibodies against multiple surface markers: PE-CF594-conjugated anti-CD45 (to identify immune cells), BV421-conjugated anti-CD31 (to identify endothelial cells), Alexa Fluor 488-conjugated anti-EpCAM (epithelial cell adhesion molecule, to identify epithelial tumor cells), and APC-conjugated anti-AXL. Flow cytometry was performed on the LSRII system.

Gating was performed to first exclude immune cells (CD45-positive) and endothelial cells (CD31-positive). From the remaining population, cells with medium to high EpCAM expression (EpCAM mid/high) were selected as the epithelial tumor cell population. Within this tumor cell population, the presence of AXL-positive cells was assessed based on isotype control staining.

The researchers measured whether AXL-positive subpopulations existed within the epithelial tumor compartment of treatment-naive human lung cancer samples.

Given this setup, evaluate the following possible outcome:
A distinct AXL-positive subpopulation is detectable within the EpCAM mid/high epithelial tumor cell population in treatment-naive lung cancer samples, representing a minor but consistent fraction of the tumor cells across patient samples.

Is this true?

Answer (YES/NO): YES